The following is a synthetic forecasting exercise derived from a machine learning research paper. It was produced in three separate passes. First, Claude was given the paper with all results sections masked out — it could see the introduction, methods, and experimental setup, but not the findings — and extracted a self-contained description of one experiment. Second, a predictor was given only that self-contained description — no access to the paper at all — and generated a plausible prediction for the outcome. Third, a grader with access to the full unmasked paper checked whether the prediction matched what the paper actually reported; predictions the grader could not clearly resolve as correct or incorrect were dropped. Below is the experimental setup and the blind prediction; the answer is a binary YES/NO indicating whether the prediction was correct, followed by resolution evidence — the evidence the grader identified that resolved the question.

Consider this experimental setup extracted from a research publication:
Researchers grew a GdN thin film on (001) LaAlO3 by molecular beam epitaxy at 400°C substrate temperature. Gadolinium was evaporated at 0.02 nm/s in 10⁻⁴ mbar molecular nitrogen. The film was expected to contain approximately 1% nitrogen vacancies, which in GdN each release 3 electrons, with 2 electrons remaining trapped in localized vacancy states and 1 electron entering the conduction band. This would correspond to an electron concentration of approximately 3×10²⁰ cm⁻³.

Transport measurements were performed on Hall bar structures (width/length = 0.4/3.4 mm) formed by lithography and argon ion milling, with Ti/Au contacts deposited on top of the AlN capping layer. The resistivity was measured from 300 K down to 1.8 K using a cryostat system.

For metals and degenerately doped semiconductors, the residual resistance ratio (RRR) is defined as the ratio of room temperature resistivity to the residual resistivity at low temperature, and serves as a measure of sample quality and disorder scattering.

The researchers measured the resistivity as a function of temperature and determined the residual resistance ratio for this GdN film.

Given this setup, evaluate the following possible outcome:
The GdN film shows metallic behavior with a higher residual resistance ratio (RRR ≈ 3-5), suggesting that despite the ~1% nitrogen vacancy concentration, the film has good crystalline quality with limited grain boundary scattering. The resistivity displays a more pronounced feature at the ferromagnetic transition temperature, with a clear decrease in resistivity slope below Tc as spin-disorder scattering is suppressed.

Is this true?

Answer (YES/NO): NO